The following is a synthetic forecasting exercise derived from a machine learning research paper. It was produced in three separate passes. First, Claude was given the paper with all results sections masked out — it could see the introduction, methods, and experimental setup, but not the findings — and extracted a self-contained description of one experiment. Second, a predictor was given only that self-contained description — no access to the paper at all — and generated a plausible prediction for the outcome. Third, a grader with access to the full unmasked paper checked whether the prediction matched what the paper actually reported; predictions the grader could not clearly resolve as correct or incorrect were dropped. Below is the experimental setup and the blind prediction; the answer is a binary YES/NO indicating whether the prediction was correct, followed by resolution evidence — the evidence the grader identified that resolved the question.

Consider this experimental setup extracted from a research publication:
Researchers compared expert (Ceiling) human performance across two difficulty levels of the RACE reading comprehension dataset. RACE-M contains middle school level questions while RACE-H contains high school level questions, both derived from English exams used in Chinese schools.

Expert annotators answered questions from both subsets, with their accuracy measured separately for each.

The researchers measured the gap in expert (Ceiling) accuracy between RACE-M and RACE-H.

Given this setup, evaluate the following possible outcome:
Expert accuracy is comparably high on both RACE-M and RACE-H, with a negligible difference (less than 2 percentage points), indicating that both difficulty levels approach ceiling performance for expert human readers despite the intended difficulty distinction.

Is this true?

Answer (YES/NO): YES